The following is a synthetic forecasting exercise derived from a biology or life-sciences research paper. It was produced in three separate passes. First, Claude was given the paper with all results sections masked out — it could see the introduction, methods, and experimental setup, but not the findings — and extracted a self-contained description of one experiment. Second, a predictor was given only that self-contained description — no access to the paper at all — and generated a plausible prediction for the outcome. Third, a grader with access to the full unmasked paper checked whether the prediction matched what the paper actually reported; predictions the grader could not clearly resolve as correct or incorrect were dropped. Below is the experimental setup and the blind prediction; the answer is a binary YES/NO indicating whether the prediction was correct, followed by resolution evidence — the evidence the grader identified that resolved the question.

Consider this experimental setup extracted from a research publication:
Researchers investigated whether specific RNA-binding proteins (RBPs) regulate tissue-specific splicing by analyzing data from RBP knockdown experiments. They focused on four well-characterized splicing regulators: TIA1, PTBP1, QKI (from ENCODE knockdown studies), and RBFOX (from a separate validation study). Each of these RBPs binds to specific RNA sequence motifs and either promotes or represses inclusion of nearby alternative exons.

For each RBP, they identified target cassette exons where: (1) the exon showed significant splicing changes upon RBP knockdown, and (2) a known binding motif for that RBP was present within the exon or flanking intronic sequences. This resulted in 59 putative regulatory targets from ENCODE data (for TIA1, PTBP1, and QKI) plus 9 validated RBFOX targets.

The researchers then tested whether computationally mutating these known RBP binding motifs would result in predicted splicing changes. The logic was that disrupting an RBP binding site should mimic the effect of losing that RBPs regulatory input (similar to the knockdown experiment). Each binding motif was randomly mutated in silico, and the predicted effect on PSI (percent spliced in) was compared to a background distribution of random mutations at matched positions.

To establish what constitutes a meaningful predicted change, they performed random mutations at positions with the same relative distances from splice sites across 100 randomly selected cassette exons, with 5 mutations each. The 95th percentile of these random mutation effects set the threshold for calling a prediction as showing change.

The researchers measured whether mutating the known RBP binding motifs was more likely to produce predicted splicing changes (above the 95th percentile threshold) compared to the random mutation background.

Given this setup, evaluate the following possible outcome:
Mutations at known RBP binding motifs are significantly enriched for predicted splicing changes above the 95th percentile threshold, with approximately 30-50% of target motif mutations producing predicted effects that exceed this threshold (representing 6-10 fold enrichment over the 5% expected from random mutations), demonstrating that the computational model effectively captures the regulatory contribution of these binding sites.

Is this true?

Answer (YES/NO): NO